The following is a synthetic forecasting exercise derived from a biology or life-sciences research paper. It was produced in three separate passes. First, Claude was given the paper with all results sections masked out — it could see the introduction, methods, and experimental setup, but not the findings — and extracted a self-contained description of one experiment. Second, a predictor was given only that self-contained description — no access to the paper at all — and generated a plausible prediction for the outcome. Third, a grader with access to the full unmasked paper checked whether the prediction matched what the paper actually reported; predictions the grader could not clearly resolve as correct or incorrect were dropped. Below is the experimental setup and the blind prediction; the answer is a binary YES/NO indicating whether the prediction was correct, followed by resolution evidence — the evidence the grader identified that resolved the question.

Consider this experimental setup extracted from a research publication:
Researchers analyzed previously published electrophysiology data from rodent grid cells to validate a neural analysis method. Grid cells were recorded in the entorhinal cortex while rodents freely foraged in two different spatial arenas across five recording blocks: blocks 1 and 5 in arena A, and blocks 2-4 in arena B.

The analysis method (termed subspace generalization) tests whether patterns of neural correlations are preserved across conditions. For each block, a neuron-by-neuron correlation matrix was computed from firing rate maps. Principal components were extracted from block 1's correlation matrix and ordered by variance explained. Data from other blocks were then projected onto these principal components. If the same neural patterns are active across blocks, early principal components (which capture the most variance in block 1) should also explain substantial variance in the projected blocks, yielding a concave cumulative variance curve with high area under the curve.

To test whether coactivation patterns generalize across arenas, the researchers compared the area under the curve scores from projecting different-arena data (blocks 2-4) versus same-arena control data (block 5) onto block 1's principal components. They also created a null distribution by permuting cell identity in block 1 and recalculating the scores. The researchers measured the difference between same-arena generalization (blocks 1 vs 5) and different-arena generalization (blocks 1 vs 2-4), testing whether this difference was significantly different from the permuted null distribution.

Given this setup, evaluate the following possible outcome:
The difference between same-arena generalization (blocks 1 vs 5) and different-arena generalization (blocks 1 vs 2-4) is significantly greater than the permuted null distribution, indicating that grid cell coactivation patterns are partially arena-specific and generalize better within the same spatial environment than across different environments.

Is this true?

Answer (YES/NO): NO